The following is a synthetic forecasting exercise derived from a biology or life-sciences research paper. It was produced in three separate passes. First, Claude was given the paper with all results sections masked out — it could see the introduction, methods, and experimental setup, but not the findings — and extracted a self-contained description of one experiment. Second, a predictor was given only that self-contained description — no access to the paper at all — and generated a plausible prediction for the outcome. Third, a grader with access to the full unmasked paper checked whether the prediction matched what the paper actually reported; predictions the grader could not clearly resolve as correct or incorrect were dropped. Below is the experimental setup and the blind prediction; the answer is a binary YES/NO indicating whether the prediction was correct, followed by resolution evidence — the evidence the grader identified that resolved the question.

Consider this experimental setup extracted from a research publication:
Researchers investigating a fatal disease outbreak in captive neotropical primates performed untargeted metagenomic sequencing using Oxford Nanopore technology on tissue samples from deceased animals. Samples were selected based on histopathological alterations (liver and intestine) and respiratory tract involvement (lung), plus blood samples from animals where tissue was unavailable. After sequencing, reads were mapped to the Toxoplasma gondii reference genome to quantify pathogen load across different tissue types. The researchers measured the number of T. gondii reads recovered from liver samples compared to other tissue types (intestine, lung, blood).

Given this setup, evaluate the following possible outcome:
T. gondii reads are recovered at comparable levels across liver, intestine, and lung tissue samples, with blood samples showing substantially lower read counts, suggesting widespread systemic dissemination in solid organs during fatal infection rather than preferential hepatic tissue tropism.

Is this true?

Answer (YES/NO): NO